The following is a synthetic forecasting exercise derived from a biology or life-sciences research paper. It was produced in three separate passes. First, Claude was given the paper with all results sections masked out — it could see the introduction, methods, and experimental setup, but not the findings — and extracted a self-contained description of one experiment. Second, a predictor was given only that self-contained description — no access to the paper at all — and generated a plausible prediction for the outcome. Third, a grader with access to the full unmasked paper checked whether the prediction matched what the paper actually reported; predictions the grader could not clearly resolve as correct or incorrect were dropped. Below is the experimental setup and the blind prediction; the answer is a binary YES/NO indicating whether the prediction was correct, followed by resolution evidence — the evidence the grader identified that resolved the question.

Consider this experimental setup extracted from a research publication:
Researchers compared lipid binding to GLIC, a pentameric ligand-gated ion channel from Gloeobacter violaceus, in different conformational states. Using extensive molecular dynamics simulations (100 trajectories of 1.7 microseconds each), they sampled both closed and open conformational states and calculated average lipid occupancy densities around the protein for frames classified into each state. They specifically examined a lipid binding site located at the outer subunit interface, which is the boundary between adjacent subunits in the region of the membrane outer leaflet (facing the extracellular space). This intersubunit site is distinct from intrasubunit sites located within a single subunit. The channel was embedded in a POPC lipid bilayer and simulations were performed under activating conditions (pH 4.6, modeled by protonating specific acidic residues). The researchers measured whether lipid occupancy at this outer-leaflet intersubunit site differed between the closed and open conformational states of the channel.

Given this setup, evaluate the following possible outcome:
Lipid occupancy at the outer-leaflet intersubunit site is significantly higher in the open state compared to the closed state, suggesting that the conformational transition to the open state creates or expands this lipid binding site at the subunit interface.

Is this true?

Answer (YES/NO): YES